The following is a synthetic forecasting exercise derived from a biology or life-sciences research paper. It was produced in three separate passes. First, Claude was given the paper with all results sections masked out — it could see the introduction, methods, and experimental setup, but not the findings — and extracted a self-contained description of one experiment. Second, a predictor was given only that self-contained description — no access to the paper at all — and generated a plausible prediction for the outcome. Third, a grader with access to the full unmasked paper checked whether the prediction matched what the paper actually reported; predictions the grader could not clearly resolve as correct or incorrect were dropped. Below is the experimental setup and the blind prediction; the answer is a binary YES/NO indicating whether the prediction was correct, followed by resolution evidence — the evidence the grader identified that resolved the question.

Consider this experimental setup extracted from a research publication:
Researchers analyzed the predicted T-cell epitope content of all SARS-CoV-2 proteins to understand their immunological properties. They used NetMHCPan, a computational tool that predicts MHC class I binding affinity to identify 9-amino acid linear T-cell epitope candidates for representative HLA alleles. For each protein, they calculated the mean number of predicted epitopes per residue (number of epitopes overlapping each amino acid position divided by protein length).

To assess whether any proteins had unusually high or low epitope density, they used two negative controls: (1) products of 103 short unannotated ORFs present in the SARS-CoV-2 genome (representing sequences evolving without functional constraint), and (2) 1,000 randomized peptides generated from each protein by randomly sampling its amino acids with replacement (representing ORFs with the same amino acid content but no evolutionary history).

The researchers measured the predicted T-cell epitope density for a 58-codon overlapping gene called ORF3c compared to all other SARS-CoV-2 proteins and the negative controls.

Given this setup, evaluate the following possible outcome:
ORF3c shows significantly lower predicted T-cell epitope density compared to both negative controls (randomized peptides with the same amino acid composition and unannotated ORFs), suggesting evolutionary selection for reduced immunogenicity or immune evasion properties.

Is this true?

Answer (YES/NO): YES